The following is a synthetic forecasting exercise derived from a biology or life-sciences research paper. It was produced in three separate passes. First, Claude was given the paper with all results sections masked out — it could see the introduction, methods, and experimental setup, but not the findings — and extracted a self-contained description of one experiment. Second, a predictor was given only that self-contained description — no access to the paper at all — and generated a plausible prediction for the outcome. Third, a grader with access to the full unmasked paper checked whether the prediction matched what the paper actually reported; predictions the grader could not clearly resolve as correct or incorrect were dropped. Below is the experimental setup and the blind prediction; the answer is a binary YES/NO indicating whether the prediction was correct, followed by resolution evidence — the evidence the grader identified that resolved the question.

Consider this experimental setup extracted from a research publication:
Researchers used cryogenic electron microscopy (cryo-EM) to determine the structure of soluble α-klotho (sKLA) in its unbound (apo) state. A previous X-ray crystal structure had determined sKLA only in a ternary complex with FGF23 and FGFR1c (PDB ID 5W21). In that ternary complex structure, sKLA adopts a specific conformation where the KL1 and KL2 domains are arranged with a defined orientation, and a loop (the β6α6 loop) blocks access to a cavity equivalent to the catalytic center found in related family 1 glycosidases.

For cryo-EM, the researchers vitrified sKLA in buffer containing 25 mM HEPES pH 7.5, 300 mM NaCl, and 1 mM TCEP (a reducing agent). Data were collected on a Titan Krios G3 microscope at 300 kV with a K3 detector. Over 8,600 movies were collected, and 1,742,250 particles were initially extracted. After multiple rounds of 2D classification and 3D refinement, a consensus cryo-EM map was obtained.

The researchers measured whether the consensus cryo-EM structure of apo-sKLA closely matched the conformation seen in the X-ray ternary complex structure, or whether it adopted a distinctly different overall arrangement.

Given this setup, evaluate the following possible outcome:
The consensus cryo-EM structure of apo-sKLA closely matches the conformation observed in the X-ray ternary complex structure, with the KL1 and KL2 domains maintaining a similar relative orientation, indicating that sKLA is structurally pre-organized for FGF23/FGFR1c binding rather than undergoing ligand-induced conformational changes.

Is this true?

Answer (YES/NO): NO